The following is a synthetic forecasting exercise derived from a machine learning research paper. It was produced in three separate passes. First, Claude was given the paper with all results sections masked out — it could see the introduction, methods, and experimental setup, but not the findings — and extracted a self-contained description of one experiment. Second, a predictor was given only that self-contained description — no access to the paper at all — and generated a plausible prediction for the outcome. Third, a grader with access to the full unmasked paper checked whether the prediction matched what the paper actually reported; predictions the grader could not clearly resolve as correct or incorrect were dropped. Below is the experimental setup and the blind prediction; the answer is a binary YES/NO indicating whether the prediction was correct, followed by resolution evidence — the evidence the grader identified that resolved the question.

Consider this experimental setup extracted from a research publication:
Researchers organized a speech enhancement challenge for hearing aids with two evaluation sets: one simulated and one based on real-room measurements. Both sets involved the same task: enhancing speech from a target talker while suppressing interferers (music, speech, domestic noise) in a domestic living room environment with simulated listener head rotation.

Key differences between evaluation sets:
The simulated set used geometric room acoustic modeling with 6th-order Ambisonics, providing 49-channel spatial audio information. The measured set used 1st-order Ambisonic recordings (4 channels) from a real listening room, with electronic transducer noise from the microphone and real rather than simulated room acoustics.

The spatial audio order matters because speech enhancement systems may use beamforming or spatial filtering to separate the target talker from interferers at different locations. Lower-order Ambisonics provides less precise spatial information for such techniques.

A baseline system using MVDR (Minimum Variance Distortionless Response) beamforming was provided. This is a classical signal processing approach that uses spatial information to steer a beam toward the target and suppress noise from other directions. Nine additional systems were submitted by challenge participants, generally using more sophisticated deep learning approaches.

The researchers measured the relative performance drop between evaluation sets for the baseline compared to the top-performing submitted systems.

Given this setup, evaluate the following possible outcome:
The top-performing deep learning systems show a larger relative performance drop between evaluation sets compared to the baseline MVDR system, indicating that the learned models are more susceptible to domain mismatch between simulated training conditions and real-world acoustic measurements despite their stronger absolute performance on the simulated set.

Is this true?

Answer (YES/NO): YES